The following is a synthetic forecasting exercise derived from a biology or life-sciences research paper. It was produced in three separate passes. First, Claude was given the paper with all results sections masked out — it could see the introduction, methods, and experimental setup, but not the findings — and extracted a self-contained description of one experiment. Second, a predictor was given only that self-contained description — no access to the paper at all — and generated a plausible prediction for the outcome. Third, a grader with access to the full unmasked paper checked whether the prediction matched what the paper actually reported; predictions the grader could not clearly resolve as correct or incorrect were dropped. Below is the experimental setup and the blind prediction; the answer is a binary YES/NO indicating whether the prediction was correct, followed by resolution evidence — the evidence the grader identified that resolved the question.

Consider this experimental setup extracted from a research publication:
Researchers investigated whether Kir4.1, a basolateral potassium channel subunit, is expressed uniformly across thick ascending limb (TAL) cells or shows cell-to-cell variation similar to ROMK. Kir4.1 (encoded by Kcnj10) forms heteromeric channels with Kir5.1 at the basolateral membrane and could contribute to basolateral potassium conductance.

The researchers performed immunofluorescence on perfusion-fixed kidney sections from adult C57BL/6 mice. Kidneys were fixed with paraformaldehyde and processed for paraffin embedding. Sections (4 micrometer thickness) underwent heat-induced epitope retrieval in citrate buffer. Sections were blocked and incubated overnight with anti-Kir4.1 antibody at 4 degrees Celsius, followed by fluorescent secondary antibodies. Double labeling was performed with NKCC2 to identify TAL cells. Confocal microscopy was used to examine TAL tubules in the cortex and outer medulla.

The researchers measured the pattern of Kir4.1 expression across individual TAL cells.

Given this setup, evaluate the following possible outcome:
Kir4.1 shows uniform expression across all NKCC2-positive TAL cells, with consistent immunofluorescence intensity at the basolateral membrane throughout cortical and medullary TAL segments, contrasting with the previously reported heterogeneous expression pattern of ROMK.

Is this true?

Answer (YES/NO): NO